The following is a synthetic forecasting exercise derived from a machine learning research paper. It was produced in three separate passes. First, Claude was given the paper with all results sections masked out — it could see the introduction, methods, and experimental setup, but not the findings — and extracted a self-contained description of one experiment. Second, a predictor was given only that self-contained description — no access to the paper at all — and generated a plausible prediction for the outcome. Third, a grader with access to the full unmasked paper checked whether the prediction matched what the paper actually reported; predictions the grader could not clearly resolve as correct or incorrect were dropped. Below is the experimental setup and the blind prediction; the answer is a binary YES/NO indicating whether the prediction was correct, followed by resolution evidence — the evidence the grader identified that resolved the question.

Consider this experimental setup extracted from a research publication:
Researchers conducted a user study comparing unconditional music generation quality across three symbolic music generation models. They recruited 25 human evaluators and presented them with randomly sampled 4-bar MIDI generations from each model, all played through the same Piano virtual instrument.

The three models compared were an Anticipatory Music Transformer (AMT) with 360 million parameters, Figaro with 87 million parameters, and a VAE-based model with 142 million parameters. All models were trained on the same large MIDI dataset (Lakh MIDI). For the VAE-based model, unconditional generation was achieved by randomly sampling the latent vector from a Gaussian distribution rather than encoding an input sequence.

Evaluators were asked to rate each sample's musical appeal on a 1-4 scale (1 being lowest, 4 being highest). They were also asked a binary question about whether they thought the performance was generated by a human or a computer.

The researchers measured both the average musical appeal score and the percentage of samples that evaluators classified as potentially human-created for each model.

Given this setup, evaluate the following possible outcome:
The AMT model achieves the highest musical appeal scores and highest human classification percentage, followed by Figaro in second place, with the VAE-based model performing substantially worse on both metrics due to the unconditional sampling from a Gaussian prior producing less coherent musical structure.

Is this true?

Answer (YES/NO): NO